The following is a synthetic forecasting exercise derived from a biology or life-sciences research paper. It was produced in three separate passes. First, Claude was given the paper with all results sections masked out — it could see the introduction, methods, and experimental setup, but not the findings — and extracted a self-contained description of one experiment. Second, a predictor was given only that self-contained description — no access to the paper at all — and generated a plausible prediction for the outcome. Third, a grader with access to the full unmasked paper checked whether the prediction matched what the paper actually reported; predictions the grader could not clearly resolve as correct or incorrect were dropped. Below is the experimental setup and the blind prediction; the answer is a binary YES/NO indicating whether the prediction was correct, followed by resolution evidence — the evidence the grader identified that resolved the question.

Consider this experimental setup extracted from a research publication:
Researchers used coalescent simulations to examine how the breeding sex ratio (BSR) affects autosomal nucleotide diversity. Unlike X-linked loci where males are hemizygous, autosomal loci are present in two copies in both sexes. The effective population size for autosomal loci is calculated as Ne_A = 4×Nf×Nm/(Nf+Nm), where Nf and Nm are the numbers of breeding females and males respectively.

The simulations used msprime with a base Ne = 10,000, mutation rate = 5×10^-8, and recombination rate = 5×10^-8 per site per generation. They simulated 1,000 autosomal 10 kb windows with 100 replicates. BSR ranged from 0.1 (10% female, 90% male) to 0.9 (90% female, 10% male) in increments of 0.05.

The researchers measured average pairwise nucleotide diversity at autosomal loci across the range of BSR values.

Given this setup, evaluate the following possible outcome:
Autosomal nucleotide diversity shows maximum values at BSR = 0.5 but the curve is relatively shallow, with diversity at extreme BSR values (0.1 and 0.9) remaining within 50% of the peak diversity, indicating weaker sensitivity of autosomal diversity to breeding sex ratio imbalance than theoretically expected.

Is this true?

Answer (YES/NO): NO